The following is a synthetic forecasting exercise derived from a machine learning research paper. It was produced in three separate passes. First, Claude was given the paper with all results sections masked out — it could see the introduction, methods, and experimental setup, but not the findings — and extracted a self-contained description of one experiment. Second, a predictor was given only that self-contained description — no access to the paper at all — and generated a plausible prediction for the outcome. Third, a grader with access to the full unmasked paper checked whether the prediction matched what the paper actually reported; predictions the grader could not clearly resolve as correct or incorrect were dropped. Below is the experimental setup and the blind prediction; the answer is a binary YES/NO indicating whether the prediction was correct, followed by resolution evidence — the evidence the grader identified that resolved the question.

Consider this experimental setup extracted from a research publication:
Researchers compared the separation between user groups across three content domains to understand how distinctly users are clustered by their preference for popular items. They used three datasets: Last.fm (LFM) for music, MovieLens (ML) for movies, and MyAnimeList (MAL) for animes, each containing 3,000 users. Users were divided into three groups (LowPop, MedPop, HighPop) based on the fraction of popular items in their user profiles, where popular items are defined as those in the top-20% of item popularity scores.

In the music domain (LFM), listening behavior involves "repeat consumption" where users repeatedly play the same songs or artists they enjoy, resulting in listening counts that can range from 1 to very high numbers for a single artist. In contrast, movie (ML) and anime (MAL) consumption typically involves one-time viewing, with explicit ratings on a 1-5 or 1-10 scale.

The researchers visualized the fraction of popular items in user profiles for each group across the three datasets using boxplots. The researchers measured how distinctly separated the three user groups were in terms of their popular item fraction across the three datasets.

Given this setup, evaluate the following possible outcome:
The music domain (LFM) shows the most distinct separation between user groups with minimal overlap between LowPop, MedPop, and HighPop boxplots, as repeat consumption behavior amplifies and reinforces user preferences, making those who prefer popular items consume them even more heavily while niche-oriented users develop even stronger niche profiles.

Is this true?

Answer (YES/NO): NO